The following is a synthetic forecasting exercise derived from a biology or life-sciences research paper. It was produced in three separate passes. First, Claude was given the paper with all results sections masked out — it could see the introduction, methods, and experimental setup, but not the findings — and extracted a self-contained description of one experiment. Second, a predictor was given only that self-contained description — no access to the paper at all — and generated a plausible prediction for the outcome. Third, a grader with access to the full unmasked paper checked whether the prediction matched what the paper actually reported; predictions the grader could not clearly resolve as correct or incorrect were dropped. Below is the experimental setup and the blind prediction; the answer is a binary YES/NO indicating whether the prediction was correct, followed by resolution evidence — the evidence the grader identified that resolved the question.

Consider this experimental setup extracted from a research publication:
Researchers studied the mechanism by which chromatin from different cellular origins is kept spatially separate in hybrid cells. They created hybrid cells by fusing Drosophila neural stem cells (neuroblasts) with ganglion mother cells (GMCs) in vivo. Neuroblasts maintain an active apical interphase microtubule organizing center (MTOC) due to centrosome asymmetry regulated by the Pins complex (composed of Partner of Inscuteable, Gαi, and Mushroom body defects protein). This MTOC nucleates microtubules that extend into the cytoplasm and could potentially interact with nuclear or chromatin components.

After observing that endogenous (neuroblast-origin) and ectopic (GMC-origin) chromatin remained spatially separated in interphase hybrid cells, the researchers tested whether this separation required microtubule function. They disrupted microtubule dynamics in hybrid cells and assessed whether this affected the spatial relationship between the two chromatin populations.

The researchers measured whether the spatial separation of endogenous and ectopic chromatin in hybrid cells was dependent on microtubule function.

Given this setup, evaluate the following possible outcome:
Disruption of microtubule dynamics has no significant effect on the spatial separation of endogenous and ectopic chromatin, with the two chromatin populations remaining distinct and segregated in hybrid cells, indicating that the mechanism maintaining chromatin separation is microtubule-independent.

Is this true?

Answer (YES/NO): NO